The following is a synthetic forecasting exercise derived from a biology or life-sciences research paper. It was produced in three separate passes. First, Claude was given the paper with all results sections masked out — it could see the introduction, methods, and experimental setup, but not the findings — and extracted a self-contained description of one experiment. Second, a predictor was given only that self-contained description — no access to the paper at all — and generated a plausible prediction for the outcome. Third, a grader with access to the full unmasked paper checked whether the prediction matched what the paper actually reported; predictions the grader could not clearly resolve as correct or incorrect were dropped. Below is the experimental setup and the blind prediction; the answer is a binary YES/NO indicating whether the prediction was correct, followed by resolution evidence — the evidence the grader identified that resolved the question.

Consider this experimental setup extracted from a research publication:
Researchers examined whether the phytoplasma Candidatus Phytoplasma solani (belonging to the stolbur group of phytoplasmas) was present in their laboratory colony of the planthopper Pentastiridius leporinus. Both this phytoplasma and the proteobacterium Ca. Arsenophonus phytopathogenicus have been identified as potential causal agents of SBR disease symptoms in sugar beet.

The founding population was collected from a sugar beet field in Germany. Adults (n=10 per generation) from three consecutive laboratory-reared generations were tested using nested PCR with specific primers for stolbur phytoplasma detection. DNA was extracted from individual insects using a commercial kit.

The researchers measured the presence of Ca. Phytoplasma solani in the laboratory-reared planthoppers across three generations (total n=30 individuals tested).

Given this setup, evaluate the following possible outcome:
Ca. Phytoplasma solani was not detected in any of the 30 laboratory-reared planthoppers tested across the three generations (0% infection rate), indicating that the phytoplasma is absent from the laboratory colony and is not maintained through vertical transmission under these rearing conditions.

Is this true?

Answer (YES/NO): YES